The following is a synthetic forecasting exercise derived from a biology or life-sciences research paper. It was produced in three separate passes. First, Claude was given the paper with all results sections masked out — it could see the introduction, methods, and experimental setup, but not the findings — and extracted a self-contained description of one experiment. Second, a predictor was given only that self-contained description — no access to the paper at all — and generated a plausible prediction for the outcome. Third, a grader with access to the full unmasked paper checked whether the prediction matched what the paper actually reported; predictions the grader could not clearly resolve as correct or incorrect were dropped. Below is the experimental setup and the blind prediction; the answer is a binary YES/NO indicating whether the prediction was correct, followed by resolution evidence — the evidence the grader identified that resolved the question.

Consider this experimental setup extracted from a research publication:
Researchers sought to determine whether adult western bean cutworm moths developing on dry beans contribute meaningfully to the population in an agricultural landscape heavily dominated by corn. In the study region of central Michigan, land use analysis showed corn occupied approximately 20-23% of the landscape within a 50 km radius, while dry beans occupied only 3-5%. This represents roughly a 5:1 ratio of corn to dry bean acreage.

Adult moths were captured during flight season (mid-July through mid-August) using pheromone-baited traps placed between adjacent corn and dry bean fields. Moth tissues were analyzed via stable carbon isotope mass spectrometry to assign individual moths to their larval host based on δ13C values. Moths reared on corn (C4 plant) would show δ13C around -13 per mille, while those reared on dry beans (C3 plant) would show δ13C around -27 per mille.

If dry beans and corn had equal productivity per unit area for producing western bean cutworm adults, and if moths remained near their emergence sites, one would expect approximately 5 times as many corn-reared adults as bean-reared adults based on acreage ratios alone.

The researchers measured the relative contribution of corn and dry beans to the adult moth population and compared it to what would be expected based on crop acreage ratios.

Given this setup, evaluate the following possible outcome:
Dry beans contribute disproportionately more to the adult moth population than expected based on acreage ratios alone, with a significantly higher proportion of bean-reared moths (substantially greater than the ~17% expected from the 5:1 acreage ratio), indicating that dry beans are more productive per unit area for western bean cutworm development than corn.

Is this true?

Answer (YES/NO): NO